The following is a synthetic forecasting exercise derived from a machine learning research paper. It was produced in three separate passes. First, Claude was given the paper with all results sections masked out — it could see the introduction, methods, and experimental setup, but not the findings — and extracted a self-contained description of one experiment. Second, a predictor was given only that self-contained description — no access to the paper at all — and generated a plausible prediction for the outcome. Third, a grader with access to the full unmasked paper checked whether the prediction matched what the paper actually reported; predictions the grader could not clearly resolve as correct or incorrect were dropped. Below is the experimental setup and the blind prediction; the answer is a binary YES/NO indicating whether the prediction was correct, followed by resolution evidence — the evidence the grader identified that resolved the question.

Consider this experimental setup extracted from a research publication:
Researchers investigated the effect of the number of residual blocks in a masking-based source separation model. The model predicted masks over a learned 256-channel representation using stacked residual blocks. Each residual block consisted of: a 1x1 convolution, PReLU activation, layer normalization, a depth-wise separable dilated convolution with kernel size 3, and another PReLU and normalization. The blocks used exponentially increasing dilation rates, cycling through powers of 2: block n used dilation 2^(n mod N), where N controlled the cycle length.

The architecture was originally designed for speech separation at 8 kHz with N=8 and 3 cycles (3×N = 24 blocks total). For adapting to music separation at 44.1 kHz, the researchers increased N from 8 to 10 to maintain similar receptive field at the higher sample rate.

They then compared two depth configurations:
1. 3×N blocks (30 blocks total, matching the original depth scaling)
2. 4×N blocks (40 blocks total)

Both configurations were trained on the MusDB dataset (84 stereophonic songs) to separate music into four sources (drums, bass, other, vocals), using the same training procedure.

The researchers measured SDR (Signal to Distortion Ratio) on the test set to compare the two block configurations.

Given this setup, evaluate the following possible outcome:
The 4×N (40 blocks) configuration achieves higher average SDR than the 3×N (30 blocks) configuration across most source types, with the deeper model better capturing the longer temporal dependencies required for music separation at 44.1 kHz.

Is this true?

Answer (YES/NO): YES